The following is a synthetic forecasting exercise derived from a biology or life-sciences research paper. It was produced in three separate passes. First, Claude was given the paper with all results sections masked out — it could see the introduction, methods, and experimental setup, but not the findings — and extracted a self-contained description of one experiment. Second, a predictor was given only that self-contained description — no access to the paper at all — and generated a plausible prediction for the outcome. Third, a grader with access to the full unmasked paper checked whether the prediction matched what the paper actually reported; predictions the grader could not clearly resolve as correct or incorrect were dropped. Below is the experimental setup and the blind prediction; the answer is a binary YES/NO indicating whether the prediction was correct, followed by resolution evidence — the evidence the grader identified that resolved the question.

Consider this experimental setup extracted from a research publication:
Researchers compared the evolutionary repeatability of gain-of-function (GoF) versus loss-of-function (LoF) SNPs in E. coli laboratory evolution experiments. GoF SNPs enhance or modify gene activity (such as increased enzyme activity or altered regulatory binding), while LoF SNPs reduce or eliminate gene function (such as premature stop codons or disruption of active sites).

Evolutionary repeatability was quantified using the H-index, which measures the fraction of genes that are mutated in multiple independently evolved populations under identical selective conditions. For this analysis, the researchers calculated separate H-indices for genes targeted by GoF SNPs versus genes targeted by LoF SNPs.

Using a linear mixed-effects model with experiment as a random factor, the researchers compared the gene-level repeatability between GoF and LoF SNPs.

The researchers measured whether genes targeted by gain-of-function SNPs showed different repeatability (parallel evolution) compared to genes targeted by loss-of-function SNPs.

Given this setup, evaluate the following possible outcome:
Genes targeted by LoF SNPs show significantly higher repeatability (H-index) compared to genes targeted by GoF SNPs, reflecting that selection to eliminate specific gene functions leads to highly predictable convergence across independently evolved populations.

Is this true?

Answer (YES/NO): NO